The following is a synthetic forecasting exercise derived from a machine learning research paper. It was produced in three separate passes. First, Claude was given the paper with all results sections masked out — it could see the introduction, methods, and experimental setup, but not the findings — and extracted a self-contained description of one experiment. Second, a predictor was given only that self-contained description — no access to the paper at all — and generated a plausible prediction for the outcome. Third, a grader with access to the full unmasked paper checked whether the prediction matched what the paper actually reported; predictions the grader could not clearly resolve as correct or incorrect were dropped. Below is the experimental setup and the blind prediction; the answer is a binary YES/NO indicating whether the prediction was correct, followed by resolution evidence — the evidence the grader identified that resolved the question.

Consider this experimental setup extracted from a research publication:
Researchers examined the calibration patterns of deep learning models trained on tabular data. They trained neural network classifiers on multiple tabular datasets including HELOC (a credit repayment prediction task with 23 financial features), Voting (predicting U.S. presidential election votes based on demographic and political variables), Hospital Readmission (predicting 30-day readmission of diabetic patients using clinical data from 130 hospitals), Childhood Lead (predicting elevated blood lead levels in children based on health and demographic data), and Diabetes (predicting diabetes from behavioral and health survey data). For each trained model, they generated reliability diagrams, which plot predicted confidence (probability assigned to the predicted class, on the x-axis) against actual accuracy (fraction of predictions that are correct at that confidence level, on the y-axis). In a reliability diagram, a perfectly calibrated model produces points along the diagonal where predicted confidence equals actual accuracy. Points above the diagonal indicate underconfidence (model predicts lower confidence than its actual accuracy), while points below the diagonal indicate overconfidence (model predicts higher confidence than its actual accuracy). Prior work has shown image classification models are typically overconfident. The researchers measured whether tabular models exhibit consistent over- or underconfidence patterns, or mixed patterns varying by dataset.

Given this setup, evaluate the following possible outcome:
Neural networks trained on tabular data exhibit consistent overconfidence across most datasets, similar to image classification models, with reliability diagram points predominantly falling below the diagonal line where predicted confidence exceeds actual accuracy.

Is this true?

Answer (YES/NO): NO